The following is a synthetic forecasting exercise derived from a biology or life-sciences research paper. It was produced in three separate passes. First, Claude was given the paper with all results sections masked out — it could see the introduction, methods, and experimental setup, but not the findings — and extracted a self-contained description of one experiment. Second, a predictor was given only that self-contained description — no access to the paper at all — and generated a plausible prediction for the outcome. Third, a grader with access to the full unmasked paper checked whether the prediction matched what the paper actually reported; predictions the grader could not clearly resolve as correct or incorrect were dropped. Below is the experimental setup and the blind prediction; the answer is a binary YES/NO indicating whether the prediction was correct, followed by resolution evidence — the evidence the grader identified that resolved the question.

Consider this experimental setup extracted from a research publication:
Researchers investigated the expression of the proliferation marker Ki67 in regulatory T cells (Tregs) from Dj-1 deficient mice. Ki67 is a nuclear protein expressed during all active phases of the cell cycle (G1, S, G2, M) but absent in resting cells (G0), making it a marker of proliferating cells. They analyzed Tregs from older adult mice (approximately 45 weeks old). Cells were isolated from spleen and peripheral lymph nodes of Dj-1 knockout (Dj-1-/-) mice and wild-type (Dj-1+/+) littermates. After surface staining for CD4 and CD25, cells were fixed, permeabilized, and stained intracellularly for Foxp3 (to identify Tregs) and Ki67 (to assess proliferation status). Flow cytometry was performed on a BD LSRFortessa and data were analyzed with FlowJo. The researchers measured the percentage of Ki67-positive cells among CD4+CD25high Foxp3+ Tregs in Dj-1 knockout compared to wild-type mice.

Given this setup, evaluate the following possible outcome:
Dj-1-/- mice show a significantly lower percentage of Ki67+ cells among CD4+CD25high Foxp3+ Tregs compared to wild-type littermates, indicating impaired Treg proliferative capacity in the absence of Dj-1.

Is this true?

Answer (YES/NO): YES